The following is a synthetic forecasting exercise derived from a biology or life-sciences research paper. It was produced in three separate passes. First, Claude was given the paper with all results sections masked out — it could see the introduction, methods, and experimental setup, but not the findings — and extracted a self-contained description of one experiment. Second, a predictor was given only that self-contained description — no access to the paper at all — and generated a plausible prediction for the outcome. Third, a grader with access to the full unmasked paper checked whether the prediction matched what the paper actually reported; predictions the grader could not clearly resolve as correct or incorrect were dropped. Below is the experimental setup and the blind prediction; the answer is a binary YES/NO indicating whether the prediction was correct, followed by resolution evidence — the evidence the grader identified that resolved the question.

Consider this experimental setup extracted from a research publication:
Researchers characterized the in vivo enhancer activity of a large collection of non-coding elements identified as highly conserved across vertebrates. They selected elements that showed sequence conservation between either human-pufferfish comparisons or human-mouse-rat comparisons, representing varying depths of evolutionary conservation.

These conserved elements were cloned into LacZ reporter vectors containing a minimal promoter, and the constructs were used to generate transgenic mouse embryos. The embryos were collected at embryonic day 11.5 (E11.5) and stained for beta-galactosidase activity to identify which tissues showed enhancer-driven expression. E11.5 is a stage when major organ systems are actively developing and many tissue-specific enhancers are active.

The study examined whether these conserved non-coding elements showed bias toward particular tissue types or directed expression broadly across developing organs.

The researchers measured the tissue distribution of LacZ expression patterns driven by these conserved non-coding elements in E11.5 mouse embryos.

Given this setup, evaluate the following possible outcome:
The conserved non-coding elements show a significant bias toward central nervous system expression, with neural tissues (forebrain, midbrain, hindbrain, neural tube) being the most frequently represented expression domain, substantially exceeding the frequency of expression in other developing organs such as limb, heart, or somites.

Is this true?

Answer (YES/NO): YES